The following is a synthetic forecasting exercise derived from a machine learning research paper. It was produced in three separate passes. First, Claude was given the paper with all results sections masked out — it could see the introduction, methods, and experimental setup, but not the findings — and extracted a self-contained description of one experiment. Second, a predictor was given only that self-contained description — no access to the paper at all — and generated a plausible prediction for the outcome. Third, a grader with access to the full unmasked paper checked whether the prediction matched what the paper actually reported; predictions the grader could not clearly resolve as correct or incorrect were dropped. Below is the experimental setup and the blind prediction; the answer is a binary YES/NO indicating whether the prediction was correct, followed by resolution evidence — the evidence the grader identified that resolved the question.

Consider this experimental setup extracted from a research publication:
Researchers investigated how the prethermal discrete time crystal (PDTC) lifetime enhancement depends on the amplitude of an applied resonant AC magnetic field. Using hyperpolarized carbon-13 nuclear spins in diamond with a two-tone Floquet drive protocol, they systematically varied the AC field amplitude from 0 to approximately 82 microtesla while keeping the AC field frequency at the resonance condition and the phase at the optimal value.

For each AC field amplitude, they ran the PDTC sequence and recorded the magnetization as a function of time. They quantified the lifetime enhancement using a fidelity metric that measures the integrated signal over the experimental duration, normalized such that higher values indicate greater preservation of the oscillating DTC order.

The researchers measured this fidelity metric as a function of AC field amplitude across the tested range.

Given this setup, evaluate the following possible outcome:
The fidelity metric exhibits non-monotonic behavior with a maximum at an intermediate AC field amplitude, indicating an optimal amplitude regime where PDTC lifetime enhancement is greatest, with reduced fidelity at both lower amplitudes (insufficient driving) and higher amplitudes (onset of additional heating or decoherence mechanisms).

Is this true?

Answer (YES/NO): NO